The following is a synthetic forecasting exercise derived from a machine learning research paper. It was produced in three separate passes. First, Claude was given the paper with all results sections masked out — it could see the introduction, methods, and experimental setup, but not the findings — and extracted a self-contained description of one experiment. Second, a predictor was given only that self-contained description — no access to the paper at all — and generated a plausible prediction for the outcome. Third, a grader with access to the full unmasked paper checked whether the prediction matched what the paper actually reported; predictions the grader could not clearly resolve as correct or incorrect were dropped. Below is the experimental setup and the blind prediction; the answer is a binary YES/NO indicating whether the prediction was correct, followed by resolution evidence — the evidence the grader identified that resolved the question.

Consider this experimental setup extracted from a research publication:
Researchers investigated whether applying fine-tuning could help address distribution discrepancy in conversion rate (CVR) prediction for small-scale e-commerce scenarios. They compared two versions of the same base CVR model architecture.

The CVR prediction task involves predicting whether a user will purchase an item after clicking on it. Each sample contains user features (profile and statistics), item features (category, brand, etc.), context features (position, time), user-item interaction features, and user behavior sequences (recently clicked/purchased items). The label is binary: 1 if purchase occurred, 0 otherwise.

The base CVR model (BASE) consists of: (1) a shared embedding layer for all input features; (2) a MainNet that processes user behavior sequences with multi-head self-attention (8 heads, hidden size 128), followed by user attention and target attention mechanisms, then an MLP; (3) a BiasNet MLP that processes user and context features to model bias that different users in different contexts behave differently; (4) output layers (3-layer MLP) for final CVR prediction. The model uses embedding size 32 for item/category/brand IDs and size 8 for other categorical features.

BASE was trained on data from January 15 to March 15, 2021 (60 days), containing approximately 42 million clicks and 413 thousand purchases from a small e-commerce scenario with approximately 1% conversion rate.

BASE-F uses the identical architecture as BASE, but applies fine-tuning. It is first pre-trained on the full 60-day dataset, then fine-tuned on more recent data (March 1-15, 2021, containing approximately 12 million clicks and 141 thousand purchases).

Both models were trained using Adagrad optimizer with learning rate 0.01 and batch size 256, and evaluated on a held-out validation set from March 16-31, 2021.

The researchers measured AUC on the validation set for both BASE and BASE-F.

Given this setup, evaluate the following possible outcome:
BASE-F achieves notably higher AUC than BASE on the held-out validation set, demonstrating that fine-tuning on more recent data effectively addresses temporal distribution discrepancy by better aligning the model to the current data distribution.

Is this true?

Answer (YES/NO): YES